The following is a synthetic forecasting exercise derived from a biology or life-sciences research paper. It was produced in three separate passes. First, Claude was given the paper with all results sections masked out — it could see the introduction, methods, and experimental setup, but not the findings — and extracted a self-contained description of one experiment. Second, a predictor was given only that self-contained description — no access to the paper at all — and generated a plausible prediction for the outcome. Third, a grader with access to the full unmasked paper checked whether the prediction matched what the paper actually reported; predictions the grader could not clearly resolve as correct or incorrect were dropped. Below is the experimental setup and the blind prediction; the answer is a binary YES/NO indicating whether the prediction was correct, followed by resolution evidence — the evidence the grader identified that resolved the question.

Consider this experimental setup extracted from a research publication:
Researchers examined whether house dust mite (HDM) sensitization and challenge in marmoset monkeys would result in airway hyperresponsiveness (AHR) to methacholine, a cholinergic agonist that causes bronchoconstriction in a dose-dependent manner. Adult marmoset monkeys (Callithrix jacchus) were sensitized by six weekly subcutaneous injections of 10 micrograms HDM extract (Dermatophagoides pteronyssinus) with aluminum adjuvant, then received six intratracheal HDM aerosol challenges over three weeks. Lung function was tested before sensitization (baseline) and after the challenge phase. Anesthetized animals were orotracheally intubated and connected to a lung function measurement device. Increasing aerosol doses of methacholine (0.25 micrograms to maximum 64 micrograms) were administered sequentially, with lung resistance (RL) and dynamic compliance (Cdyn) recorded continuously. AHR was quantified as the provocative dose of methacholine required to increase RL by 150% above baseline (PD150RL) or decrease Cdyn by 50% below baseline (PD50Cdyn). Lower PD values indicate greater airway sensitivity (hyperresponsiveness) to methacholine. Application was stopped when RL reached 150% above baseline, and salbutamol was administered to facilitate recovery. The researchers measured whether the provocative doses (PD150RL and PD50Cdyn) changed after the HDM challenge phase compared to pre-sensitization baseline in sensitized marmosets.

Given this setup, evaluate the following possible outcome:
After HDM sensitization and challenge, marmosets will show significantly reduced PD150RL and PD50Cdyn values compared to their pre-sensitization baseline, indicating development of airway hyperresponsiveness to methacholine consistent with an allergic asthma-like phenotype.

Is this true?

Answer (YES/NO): NO